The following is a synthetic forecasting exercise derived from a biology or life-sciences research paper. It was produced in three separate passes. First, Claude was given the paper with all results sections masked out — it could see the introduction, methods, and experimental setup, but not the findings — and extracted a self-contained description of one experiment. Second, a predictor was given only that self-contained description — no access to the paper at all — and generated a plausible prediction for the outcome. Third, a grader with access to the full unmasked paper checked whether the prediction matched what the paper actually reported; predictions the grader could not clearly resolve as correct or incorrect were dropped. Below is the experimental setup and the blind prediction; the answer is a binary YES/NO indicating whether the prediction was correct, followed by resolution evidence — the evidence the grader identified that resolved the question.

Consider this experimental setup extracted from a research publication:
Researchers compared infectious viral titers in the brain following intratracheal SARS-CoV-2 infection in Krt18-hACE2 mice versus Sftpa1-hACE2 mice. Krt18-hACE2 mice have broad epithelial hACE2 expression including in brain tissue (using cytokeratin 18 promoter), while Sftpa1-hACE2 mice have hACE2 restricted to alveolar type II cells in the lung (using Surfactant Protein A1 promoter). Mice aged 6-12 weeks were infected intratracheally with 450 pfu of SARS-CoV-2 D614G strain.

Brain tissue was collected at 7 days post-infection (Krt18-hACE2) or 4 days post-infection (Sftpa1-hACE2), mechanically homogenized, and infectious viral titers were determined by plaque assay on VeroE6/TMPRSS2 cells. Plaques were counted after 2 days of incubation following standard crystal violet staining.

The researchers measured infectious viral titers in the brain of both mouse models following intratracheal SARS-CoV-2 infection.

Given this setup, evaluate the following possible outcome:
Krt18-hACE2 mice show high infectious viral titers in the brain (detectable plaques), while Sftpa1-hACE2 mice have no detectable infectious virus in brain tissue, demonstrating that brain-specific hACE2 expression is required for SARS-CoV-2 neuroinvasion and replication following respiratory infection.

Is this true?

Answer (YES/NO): NO